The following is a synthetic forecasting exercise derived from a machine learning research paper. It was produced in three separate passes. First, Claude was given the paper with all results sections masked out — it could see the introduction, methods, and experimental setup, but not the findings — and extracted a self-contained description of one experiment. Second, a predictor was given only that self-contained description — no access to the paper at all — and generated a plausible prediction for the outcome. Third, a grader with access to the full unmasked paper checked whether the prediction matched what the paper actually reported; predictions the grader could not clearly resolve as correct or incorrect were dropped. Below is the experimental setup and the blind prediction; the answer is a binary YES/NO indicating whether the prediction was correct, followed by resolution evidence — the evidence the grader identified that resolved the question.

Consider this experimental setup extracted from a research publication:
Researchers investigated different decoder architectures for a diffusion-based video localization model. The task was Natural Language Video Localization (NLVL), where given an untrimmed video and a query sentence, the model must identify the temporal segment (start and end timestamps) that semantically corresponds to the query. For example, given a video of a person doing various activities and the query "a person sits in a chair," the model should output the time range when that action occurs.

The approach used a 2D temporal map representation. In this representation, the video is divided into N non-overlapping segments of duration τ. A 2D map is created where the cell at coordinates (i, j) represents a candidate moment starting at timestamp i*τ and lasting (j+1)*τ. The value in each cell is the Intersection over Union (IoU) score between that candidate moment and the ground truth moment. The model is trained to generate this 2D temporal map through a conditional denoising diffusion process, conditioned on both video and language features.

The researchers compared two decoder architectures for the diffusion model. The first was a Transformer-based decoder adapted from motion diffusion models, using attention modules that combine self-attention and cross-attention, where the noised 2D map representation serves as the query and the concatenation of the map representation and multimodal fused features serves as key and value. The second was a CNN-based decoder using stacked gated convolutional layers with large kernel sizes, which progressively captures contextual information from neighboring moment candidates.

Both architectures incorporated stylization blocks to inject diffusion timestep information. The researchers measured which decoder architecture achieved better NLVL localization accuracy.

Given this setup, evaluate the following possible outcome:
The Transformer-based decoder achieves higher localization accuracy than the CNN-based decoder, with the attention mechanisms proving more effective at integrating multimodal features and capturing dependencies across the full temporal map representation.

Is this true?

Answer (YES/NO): NO